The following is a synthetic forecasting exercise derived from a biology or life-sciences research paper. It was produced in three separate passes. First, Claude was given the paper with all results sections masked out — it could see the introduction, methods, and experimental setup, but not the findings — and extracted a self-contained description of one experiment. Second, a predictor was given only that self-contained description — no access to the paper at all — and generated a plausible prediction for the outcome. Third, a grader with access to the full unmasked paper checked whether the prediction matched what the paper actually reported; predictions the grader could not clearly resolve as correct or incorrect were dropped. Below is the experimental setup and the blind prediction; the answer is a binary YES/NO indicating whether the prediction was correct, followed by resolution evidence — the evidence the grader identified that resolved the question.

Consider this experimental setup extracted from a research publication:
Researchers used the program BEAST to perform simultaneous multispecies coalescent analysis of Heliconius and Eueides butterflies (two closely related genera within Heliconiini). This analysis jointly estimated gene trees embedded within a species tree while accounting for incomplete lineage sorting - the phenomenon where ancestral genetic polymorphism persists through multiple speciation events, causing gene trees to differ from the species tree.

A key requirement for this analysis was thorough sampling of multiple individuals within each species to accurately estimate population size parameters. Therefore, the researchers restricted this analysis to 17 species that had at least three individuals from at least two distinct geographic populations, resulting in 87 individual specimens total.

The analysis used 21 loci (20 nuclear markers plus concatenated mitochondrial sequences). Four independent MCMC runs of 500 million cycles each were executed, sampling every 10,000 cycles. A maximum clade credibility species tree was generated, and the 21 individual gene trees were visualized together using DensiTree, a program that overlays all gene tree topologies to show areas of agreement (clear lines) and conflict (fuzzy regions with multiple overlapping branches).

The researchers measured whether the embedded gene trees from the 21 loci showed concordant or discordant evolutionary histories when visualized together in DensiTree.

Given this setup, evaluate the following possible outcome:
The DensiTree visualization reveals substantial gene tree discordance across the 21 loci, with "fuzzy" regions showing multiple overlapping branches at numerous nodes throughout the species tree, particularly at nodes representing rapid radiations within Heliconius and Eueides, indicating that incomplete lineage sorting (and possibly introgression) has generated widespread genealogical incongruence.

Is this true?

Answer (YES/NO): YES